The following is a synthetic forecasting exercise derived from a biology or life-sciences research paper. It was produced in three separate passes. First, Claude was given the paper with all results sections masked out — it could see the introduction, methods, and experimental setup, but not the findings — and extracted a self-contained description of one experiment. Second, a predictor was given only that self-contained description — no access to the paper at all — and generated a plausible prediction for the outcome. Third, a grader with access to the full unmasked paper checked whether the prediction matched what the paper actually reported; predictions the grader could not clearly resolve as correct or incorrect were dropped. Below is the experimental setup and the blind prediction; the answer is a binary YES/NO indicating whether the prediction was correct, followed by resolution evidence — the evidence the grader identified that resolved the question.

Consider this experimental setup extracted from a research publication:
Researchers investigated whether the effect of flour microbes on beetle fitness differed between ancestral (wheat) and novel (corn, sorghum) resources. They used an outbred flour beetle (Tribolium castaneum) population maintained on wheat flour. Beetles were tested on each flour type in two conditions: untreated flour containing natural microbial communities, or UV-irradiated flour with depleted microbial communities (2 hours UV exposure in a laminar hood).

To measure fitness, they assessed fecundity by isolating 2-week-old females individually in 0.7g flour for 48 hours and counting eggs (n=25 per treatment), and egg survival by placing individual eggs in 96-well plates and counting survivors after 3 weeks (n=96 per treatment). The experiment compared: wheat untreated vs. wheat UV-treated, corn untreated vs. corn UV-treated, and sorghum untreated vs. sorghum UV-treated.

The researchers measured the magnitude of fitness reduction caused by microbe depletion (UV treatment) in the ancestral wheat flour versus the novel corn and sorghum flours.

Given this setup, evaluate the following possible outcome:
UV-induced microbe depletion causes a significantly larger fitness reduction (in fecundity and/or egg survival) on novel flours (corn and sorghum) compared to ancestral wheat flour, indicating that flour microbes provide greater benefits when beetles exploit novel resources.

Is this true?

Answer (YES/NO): NO